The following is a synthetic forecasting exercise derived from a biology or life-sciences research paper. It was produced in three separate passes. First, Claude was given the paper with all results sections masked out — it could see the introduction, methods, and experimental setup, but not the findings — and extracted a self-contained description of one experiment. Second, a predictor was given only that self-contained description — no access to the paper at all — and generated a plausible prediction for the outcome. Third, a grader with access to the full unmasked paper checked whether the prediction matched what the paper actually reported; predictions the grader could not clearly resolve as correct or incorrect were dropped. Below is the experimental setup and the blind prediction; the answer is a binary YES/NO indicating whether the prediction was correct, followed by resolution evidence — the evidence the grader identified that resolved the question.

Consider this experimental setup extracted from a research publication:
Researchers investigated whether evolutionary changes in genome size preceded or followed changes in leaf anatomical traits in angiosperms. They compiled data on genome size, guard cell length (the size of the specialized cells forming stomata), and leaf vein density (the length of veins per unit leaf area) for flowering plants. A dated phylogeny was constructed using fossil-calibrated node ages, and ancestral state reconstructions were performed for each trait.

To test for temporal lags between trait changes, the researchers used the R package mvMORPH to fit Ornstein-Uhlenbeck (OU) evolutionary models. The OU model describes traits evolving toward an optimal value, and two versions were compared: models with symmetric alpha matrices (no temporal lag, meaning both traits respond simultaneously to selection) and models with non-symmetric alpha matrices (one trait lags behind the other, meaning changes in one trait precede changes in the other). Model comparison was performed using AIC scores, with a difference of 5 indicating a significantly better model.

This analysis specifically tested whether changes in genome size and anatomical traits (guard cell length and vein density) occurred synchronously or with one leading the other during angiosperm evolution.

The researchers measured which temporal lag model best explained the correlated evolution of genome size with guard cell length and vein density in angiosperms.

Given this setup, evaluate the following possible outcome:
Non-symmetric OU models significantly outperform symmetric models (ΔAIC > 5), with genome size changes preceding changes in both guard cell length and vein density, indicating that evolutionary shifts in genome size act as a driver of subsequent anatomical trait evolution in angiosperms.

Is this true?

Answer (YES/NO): NO